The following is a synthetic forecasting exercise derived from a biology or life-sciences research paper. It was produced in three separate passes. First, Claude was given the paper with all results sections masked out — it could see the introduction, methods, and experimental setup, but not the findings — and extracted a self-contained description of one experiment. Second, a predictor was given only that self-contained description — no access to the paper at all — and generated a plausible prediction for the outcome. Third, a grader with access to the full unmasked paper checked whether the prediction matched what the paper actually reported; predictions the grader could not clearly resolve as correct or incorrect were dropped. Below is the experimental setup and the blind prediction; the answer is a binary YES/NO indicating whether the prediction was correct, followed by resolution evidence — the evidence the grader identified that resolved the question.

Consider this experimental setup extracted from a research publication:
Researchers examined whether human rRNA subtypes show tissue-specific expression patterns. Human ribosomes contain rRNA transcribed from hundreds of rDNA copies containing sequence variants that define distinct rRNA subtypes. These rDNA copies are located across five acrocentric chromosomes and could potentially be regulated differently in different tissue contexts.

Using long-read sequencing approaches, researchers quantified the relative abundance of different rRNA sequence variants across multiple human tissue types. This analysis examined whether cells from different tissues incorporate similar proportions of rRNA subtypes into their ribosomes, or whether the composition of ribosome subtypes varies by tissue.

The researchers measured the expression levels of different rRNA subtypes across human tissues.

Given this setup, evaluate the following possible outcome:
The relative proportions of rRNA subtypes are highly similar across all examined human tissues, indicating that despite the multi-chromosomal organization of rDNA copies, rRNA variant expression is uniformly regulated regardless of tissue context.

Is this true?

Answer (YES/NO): NO